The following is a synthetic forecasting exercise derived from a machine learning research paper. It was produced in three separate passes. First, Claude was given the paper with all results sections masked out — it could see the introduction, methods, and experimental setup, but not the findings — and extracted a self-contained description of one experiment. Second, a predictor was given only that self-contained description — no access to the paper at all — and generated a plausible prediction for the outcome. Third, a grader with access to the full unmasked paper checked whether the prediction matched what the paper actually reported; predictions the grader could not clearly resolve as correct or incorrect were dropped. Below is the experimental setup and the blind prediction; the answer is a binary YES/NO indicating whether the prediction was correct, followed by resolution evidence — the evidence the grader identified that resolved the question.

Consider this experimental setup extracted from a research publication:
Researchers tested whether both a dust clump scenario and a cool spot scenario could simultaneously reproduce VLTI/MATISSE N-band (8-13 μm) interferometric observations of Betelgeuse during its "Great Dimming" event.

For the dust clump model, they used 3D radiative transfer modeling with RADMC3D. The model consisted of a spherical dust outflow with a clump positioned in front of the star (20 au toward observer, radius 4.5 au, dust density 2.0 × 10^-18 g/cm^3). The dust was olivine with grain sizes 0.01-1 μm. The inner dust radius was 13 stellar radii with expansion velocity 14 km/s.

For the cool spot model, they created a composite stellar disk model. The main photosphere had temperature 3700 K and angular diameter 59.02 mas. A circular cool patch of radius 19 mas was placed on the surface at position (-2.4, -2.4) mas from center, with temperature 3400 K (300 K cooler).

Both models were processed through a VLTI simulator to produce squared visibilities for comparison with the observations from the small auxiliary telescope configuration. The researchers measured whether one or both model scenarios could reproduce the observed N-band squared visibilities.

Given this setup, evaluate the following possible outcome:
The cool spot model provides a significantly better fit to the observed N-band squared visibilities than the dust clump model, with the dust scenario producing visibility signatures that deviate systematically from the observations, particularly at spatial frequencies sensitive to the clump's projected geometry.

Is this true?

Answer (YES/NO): NO